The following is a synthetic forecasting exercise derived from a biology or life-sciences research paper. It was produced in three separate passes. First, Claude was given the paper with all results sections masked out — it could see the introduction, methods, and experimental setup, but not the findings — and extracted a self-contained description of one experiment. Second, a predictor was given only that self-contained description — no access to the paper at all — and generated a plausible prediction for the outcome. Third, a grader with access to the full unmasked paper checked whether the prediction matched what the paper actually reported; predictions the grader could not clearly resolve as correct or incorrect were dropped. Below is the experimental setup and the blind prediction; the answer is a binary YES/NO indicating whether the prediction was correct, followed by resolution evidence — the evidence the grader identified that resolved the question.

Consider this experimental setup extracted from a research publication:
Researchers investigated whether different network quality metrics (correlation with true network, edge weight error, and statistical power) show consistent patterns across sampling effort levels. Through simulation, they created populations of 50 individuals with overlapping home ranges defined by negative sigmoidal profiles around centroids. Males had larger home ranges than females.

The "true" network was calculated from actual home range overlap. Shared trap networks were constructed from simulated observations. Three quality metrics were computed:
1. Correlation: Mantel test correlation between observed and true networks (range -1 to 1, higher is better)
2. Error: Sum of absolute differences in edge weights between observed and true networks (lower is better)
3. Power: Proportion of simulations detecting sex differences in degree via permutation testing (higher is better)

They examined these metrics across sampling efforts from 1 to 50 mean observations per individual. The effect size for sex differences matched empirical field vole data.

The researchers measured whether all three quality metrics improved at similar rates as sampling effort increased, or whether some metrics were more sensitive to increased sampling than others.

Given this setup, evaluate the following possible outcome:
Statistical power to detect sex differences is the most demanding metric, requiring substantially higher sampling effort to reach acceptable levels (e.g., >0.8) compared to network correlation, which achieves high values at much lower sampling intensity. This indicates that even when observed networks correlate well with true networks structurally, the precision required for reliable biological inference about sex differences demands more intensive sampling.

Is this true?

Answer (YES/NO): NO